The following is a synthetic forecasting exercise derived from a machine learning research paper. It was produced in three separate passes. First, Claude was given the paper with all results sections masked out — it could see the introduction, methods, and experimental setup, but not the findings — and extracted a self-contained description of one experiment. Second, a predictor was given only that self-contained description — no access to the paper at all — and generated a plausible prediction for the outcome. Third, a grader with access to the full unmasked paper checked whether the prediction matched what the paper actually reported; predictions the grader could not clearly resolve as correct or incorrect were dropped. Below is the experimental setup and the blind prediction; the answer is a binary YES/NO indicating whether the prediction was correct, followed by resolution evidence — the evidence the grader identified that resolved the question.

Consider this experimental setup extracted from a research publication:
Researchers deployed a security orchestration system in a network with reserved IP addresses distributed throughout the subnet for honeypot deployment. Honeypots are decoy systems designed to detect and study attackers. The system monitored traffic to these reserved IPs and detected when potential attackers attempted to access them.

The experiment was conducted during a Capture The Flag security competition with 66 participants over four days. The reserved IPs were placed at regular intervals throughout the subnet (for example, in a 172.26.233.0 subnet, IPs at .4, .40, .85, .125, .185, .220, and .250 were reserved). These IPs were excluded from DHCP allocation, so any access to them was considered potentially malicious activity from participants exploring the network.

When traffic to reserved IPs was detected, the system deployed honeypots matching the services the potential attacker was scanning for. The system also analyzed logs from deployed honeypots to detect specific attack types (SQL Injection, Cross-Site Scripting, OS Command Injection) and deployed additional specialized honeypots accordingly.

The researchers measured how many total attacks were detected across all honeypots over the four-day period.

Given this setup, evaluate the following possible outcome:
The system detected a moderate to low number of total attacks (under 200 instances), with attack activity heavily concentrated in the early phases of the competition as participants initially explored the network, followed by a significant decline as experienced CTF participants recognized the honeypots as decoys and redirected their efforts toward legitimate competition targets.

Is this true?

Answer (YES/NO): NO